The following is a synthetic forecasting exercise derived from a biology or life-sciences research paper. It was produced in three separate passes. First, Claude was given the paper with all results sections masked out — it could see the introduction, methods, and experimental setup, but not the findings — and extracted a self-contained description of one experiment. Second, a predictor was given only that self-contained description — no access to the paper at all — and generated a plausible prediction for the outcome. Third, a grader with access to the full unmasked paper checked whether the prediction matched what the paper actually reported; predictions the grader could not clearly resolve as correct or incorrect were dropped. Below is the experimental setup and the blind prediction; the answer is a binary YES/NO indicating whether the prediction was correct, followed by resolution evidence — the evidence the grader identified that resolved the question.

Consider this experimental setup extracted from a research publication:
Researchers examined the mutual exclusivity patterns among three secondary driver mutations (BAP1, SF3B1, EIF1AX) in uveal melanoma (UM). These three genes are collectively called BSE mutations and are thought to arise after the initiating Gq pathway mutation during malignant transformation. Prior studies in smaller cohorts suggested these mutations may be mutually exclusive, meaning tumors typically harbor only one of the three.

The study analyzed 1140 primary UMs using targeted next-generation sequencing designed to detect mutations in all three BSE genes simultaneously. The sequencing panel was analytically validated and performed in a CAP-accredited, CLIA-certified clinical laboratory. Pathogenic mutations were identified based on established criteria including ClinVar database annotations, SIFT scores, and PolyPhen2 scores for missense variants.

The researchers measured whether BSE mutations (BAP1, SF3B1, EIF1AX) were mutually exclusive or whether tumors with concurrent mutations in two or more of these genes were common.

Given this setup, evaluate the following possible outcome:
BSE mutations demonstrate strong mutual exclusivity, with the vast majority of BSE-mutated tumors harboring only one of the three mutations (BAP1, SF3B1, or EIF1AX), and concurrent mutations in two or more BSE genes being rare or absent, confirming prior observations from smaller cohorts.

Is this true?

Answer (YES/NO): YES